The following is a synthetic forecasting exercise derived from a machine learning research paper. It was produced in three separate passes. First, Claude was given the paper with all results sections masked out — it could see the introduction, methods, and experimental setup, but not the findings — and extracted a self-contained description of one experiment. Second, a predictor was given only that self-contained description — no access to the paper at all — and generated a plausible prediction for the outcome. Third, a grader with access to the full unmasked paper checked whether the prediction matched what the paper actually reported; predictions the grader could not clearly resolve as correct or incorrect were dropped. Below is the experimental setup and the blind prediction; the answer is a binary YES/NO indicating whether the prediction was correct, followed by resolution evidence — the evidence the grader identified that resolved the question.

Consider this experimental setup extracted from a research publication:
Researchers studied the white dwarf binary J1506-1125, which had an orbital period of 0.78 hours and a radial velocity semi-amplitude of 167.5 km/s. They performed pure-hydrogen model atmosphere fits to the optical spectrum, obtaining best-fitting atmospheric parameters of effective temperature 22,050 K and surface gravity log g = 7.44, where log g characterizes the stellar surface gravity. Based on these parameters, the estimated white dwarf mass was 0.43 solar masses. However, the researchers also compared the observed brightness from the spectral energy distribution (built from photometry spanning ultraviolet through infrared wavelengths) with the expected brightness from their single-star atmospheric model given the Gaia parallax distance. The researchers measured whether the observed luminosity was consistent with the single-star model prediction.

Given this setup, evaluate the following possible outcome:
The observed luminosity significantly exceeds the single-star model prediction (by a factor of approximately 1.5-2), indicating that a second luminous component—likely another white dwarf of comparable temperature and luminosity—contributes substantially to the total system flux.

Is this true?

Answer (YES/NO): NO